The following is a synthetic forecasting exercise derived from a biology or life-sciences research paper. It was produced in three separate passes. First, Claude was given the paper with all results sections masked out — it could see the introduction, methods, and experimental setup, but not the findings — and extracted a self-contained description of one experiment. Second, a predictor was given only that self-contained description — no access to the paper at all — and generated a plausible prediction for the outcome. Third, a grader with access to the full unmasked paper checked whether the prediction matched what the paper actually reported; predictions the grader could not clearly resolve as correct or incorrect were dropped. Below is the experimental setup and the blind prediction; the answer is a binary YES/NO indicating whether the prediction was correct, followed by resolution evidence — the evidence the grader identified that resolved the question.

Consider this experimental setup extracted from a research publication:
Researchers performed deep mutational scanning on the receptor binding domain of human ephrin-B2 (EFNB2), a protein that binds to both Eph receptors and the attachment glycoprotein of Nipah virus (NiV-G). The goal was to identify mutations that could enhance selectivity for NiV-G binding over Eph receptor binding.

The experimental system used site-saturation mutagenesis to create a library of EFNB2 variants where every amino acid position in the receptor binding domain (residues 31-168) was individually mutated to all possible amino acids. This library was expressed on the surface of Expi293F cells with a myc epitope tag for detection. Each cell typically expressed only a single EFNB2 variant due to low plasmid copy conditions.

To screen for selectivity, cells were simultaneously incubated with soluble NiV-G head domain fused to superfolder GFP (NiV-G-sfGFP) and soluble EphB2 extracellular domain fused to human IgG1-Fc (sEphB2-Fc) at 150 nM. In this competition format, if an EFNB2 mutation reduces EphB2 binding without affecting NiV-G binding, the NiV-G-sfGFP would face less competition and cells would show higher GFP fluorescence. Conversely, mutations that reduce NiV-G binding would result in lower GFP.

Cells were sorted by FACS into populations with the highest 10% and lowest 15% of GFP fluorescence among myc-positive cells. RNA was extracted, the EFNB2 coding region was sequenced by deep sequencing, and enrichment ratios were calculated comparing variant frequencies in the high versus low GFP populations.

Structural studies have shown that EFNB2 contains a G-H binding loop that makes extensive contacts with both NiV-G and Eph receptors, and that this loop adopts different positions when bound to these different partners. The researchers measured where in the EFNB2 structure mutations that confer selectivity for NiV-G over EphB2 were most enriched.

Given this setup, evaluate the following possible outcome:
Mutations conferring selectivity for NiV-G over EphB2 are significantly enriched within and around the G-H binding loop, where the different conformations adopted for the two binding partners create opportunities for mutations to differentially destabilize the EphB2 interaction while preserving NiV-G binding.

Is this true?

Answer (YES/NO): NO